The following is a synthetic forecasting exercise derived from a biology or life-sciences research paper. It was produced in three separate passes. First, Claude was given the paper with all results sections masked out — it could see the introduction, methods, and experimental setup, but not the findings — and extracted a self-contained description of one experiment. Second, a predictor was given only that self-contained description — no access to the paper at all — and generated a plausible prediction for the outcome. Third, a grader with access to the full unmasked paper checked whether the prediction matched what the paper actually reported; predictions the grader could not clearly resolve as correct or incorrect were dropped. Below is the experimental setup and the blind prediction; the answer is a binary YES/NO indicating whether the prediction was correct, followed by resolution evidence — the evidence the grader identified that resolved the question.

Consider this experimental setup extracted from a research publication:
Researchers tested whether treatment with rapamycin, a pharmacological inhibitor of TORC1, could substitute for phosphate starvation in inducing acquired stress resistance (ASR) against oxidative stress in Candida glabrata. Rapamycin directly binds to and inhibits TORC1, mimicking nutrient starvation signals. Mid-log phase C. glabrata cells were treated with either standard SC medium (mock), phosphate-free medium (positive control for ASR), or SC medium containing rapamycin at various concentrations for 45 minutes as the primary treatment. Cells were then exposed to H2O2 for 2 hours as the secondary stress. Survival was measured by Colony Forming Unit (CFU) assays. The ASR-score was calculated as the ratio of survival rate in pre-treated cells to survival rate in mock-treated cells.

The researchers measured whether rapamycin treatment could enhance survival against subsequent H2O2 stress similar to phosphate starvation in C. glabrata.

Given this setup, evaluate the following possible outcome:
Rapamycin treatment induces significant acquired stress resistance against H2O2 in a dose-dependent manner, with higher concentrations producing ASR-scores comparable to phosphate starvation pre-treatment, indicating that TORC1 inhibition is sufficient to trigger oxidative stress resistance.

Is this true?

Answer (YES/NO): NO